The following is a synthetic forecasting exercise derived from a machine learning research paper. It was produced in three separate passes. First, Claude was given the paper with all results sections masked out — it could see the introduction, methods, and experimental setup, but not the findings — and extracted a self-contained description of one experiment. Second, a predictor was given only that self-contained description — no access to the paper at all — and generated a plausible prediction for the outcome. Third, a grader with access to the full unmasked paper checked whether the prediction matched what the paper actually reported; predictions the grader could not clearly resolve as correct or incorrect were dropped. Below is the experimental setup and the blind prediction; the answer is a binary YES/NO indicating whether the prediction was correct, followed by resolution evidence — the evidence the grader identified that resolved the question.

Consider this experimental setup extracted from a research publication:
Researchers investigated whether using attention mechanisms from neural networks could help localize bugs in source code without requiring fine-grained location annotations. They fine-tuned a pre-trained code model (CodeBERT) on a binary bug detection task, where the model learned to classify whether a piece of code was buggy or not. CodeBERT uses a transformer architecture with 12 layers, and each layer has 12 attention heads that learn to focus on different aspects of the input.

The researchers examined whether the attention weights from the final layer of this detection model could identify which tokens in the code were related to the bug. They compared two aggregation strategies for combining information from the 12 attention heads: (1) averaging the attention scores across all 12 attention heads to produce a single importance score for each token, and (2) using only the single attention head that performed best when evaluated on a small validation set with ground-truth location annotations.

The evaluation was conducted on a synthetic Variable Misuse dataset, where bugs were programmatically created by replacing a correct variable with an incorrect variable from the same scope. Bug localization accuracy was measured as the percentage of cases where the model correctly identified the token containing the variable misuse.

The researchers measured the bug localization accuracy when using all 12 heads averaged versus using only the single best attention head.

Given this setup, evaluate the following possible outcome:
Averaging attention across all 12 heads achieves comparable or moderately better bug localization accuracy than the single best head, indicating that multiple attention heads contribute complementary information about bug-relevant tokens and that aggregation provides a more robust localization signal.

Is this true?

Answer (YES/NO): YES